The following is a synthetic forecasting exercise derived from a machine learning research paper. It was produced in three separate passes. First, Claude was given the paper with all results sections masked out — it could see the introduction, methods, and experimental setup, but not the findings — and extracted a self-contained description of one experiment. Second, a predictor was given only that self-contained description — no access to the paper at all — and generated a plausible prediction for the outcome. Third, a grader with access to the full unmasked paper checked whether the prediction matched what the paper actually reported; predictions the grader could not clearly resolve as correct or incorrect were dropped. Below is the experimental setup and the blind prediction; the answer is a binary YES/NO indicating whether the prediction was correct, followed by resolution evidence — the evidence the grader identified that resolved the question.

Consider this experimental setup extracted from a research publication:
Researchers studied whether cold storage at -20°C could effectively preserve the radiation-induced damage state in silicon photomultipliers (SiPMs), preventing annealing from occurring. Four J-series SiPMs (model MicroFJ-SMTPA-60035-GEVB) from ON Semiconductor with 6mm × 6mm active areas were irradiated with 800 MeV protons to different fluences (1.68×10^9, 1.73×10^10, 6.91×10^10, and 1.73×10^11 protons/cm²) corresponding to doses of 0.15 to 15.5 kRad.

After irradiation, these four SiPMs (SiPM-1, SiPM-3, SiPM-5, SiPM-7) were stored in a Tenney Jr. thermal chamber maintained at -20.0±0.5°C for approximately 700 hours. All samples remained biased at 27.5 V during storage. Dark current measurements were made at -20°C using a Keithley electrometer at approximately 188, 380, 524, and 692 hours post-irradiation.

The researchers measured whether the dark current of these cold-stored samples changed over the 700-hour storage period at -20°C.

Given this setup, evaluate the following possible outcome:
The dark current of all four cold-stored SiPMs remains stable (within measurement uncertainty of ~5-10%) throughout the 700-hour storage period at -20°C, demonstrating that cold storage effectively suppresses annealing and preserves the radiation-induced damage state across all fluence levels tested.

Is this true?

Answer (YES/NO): YES